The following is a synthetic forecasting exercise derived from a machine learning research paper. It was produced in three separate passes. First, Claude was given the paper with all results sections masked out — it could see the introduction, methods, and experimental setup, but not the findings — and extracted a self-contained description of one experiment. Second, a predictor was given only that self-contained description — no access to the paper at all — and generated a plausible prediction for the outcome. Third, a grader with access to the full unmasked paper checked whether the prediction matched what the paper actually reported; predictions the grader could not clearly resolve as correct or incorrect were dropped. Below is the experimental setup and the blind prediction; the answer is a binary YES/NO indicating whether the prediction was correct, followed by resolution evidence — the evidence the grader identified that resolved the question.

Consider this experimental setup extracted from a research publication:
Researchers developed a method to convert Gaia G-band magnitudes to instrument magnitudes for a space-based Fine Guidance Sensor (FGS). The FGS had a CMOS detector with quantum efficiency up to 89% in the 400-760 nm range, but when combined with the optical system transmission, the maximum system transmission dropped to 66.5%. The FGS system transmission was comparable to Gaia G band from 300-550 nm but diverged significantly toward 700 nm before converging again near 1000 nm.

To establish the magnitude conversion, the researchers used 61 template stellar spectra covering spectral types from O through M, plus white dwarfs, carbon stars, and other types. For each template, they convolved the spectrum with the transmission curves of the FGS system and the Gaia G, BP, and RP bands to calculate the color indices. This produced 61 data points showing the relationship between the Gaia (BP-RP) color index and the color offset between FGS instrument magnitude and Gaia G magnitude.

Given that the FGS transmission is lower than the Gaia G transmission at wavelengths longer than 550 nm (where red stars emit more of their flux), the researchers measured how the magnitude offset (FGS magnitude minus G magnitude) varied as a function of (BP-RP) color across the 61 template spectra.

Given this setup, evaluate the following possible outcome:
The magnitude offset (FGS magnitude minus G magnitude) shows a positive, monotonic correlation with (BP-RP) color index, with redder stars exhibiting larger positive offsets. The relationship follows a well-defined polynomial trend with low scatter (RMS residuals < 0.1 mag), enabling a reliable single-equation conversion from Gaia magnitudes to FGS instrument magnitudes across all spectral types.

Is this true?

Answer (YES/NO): YES